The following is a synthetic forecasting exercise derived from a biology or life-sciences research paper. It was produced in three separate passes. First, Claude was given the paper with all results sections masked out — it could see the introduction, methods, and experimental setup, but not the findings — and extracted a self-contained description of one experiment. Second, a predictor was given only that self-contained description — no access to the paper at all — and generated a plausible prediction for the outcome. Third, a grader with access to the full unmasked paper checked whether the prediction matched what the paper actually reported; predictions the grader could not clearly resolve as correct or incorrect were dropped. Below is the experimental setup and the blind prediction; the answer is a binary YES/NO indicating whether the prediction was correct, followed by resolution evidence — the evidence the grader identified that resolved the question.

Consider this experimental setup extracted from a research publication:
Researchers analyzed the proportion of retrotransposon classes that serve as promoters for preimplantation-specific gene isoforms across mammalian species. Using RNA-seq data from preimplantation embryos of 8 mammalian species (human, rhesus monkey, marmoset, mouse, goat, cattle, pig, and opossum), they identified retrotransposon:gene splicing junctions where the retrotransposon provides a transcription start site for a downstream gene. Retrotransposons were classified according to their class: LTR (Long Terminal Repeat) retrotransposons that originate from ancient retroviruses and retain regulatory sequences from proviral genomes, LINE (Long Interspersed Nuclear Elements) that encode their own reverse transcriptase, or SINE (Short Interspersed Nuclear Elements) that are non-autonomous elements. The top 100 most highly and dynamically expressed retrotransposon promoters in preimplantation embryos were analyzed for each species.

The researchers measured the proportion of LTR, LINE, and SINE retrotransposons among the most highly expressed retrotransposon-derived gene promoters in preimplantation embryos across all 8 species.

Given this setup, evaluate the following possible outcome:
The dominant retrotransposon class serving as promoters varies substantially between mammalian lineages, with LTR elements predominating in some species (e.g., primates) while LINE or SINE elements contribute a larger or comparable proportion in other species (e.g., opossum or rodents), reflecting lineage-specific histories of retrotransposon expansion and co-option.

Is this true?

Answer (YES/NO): NO